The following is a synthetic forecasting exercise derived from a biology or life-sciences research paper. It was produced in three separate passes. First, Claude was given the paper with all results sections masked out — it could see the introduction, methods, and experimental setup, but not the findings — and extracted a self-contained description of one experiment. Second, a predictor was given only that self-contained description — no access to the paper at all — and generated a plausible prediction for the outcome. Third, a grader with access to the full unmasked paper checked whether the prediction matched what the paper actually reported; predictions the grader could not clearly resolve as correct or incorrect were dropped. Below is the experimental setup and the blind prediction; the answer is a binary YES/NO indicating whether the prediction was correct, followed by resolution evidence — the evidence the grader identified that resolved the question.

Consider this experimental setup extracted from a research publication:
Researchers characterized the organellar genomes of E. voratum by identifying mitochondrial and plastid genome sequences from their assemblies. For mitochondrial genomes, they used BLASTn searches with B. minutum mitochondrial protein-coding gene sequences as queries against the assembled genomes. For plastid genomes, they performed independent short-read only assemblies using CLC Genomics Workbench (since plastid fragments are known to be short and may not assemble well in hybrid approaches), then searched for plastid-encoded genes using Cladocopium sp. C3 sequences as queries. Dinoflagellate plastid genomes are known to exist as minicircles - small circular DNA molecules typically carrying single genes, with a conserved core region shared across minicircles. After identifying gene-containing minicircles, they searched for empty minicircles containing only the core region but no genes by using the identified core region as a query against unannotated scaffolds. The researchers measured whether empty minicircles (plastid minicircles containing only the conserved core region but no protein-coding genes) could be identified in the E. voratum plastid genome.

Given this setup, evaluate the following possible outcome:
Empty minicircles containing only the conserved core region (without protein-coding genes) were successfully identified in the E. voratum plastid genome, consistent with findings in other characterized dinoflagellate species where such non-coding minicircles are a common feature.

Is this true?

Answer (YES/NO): YES